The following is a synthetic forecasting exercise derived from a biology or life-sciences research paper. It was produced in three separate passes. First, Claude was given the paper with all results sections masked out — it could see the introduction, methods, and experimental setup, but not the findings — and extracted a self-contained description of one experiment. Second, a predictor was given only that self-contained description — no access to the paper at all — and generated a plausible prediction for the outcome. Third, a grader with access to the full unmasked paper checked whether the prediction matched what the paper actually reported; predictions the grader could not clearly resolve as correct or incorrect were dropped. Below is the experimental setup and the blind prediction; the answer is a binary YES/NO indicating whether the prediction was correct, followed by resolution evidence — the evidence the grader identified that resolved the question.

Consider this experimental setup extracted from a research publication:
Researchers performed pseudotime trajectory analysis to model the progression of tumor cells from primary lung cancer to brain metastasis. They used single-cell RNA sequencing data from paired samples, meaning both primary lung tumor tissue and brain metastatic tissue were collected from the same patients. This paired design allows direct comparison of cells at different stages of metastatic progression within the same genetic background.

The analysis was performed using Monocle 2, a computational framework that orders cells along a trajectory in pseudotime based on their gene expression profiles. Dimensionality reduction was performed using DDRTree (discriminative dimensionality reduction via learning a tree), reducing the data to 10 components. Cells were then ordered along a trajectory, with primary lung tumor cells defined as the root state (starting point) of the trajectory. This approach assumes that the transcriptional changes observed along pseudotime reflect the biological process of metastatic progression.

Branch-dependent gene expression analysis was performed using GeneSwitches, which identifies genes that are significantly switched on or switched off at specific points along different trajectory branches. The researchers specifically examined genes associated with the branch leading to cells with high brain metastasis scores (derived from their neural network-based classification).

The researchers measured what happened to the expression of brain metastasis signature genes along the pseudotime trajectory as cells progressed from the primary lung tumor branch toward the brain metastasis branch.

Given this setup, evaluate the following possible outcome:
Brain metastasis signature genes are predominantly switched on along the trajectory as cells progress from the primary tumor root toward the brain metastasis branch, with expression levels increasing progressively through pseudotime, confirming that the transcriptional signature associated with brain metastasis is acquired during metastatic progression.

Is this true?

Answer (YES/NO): YES